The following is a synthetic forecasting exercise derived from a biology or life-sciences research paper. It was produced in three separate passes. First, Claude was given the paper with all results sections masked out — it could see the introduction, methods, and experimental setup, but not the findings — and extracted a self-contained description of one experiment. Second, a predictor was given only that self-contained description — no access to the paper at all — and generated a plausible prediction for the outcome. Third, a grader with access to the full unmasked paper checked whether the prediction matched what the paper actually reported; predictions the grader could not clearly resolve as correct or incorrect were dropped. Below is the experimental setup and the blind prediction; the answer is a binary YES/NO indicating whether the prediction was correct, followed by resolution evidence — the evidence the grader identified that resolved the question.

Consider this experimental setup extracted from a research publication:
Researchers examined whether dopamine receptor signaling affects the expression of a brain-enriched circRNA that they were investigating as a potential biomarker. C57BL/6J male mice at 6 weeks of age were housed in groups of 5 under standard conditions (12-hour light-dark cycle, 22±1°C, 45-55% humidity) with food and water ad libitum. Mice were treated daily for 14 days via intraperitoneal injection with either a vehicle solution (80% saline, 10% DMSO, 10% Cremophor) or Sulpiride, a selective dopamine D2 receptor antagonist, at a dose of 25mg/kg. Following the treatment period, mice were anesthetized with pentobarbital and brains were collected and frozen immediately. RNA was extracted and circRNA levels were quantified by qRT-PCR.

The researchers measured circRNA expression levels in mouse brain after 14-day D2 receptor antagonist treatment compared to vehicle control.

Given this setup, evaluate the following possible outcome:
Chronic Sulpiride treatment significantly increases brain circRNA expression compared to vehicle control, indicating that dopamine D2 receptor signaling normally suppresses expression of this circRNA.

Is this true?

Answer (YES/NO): NO